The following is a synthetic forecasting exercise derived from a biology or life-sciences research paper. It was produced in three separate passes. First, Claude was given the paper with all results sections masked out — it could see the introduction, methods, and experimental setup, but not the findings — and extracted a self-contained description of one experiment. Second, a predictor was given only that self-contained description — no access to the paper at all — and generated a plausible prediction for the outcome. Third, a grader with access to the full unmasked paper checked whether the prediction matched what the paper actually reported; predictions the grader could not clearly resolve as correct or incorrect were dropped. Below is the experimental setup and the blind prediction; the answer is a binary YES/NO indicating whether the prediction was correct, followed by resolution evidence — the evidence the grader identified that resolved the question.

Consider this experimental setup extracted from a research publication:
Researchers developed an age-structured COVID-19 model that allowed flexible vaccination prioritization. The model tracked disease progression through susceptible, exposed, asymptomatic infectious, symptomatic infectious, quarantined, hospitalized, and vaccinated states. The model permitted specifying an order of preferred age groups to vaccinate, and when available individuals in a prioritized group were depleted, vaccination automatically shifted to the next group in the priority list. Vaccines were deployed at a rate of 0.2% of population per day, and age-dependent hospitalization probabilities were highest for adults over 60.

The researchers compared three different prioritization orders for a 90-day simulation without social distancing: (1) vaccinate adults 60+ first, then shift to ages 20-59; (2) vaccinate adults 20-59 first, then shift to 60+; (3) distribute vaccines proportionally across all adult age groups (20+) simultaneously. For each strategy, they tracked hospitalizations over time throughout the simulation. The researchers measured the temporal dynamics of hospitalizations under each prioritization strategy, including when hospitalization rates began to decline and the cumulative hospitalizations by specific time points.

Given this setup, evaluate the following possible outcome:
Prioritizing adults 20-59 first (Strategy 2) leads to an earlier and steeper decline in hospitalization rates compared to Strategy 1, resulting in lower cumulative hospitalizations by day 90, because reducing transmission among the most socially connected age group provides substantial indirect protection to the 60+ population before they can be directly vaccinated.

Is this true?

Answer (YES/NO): NO